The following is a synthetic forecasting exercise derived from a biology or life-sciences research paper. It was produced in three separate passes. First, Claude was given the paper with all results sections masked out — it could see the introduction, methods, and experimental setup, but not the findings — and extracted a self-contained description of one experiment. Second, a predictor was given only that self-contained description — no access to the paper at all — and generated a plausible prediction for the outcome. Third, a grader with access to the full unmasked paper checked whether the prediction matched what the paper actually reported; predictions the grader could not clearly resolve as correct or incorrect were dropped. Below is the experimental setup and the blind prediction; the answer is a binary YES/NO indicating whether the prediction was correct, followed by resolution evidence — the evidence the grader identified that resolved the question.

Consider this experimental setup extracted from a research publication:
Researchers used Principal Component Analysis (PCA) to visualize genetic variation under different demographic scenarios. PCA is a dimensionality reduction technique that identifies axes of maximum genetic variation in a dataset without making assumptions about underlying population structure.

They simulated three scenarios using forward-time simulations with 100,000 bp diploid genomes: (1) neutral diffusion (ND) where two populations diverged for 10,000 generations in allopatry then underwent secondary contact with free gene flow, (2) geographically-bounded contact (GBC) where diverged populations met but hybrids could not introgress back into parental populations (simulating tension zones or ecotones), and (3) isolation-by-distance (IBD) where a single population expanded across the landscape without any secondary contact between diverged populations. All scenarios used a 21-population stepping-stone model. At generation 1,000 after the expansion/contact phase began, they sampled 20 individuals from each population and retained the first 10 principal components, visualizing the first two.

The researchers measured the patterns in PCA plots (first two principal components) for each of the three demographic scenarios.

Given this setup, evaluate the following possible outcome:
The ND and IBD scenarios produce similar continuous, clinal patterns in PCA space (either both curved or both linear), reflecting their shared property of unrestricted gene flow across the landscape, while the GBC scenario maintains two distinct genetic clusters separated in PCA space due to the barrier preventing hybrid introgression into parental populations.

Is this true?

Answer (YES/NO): NO